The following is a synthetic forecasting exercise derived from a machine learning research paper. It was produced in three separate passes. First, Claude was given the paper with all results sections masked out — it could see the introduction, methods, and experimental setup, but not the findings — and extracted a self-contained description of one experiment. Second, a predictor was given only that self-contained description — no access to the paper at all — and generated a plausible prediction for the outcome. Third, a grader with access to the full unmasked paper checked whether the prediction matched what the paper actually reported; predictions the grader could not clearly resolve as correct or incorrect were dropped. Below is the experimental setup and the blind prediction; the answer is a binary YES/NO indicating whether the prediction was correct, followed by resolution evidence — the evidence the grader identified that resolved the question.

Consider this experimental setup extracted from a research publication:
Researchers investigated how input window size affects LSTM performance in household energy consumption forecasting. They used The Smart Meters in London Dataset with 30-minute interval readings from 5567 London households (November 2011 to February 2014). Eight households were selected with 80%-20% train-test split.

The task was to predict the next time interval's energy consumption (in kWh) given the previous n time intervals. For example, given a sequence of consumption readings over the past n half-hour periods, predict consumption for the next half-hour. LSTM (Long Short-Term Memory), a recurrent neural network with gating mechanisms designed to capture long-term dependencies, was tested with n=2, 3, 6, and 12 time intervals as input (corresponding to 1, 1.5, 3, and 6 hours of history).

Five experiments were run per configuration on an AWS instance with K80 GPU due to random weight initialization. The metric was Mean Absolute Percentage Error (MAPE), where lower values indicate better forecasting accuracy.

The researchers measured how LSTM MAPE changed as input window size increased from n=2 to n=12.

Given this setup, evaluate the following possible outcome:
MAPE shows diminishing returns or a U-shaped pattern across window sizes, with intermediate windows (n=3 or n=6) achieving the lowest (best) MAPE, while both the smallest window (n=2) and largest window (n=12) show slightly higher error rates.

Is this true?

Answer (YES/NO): YES